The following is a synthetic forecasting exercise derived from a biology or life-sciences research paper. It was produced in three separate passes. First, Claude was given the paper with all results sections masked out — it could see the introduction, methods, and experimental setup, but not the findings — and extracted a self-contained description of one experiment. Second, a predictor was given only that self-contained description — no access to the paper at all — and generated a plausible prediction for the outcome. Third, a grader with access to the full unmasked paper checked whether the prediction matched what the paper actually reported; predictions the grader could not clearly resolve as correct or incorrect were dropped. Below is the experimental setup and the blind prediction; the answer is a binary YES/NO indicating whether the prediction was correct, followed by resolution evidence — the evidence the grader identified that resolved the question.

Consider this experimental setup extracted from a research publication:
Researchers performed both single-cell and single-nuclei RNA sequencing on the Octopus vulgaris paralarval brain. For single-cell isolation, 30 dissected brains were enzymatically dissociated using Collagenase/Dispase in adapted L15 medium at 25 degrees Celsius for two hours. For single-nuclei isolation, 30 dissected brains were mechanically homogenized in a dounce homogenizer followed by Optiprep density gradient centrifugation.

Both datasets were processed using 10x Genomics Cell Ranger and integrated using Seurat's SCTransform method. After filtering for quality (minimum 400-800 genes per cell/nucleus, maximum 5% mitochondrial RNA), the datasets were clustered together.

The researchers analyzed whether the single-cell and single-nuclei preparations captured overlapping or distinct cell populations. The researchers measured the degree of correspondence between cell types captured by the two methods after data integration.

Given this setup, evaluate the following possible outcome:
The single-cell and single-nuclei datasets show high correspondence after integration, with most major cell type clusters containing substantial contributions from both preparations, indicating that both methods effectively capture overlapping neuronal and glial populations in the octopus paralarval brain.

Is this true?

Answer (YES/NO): YES